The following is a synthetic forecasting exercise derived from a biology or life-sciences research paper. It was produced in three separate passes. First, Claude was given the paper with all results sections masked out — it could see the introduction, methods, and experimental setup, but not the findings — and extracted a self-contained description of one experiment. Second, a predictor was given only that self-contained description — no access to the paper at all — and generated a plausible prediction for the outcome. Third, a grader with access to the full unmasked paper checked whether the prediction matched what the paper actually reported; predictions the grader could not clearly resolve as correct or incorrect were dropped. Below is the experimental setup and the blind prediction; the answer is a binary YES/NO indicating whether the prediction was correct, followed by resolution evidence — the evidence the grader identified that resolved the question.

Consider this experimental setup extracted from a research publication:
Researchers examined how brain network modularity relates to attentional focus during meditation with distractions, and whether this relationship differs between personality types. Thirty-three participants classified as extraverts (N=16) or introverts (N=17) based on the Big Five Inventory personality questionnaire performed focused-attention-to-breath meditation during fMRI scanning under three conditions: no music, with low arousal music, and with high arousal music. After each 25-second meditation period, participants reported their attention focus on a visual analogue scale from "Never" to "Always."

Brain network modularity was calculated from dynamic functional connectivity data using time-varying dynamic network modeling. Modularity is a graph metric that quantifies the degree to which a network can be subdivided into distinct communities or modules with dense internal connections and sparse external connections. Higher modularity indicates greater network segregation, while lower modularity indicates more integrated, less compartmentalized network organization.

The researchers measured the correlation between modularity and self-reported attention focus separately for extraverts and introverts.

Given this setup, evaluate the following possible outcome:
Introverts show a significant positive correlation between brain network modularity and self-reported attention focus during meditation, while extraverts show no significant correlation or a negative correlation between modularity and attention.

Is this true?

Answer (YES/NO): NO